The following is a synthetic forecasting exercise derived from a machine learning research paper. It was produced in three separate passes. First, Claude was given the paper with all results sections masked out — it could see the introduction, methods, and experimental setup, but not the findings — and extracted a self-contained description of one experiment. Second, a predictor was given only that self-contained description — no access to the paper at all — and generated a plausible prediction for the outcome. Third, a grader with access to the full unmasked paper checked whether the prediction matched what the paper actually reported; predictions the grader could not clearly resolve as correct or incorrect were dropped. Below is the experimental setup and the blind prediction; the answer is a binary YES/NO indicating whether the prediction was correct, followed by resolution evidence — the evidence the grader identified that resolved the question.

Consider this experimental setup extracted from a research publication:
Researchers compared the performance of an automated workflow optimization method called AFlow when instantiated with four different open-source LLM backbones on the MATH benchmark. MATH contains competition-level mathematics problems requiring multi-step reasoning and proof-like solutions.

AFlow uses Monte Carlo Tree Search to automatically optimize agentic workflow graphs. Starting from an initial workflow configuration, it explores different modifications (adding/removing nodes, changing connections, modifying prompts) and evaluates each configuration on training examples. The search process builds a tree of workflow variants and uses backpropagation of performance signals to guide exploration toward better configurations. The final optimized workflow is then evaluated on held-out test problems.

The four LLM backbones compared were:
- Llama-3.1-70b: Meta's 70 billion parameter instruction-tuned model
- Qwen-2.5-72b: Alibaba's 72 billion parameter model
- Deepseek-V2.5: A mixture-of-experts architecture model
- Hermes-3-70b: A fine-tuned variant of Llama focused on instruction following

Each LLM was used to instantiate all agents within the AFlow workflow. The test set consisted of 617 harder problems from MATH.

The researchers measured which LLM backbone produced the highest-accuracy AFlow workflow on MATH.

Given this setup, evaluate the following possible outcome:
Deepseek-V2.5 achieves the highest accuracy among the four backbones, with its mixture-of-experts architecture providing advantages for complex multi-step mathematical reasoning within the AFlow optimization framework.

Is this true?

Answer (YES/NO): NO